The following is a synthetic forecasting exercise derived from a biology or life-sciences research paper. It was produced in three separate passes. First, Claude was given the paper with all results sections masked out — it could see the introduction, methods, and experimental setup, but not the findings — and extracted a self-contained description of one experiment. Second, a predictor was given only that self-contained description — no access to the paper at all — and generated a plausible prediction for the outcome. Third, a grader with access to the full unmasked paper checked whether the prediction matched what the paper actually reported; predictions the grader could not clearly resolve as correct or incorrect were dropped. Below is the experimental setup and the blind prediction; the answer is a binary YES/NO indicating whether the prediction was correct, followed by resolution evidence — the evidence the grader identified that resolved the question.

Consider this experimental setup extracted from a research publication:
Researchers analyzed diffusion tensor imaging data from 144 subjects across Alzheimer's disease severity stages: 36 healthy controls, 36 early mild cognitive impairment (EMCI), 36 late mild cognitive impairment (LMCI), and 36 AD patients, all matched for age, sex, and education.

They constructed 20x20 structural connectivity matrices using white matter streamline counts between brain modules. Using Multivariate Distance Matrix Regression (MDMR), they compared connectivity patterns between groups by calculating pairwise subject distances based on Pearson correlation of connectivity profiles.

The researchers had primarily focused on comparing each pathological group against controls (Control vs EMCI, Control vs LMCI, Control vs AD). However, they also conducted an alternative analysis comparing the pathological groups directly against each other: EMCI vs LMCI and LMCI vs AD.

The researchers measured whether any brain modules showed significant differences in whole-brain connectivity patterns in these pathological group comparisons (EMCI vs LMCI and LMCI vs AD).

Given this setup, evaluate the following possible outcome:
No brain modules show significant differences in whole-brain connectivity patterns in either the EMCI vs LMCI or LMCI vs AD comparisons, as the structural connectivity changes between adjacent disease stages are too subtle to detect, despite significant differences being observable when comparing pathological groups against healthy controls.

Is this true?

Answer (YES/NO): YES